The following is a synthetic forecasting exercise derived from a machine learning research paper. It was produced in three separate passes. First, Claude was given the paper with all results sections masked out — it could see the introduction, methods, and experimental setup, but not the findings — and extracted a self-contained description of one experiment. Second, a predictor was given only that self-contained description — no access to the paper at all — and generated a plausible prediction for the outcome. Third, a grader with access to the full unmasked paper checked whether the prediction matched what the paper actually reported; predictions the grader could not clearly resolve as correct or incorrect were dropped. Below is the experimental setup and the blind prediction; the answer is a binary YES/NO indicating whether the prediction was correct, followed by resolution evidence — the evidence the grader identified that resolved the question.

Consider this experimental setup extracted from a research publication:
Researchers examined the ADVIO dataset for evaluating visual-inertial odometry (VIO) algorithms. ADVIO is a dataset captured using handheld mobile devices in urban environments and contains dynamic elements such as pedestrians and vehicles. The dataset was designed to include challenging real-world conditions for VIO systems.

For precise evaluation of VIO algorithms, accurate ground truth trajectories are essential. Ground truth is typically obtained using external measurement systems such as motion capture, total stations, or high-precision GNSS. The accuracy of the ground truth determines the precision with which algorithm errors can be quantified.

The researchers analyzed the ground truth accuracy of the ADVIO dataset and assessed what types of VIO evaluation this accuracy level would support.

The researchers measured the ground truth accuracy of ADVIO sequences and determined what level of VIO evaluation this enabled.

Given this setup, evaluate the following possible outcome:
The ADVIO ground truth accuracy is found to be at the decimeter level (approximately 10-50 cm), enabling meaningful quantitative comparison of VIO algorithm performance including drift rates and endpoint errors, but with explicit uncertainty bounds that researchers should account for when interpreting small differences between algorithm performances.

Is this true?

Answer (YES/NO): NO